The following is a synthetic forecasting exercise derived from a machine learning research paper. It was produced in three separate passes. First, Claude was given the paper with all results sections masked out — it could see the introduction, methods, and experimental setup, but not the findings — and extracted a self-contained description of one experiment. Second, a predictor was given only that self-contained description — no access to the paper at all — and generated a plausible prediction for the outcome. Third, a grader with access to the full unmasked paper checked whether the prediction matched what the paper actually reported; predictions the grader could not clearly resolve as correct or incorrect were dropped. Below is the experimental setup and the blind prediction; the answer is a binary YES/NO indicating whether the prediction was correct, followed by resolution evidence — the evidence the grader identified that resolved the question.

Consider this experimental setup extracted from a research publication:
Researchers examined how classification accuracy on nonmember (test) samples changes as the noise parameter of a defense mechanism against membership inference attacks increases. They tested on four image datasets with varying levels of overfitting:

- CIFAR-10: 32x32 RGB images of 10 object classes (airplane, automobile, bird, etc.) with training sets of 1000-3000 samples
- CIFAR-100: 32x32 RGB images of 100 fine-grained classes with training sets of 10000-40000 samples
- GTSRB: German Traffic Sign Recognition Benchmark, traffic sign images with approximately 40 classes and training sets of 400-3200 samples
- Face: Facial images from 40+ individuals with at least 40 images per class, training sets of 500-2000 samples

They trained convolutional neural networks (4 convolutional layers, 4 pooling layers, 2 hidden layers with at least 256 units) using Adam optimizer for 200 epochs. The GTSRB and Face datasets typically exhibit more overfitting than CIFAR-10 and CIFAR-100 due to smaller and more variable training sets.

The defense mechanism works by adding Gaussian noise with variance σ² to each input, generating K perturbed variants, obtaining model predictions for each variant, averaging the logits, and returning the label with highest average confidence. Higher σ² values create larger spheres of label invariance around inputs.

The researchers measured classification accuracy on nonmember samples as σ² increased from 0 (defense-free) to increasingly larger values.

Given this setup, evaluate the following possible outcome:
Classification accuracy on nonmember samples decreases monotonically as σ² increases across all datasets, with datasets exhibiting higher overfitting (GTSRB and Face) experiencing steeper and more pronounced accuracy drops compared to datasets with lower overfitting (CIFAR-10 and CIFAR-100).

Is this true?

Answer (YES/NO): YES